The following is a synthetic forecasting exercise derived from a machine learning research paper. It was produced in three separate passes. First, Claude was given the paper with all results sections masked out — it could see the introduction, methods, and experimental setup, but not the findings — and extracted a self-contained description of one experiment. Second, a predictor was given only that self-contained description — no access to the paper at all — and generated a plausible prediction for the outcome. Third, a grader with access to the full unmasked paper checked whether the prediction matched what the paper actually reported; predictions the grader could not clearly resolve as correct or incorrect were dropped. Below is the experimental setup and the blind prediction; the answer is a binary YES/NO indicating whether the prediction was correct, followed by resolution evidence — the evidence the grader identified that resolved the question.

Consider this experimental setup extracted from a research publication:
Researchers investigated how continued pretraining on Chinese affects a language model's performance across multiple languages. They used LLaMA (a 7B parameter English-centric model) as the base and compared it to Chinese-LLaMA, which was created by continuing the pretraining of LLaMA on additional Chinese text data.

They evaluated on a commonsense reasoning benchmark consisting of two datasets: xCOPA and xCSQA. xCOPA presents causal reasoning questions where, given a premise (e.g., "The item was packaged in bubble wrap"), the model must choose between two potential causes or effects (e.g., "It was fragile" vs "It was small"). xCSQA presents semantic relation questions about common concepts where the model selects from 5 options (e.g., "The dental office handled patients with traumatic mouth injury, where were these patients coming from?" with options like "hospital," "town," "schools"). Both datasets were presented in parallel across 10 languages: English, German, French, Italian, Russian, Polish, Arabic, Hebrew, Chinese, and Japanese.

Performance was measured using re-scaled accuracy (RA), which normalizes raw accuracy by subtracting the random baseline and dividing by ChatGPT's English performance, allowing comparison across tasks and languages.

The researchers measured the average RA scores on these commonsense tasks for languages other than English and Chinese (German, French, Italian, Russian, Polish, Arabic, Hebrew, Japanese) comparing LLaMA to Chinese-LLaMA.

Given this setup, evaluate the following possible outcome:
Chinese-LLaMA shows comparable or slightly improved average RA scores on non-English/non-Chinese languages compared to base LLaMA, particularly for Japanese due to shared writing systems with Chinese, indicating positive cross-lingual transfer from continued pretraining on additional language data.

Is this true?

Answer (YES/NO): NO